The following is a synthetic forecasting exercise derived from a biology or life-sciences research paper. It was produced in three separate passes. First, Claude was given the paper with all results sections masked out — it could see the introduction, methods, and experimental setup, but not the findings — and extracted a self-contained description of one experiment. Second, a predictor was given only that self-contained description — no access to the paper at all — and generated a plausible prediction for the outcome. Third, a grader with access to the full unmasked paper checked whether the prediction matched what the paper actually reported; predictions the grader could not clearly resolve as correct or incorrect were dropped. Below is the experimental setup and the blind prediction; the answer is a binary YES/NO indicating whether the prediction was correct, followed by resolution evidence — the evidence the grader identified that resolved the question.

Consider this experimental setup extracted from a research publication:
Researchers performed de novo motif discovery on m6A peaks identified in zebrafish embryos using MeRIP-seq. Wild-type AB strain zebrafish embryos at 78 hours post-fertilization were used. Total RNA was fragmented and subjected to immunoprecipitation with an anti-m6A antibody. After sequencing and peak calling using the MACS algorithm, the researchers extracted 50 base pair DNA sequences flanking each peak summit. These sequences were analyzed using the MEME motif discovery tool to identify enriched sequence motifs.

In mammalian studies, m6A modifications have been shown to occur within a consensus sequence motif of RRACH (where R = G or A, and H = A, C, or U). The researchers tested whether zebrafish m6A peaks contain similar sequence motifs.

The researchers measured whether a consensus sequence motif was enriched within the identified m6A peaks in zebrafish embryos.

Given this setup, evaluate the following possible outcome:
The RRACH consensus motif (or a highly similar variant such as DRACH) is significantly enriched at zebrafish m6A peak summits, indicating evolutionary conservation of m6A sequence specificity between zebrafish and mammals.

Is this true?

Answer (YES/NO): YES